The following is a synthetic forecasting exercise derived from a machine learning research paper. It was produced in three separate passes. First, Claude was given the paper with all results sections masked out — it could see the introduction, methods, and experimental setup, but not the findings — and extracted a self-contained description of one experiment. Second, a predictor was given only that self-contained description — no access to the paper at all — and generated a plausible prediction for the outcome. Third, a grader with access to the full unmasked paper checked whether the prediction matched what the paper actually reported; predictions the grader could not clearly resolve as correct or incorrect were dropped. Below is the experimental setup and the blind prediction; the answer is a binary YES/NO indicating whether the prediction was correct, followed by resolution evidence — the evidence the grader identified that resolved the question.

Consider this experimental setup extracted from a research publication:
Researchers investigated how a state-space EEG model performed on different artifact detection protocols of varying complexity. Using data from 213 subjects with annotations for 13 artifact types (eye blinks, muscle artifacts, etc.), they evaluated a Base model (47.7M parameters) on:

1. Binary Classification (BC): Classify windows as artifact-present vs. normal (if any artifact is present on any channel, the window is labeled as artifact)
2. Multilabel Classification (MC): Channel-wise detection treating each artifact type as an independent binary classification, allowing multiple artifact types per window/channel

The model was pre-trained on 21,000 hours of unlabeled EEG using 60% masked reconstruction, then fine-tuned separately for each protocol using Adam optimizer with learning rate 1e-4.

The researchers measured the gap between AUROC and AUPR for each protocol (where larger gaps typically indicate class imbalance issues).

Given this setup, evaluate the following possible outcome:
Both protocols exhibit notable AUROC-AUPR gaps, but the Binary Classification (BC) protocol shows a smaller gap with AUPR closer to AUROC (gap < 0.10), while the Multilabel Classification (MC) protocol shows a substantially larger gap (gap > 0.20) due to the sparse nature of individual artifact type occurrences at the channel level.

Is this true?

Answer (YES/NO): NO